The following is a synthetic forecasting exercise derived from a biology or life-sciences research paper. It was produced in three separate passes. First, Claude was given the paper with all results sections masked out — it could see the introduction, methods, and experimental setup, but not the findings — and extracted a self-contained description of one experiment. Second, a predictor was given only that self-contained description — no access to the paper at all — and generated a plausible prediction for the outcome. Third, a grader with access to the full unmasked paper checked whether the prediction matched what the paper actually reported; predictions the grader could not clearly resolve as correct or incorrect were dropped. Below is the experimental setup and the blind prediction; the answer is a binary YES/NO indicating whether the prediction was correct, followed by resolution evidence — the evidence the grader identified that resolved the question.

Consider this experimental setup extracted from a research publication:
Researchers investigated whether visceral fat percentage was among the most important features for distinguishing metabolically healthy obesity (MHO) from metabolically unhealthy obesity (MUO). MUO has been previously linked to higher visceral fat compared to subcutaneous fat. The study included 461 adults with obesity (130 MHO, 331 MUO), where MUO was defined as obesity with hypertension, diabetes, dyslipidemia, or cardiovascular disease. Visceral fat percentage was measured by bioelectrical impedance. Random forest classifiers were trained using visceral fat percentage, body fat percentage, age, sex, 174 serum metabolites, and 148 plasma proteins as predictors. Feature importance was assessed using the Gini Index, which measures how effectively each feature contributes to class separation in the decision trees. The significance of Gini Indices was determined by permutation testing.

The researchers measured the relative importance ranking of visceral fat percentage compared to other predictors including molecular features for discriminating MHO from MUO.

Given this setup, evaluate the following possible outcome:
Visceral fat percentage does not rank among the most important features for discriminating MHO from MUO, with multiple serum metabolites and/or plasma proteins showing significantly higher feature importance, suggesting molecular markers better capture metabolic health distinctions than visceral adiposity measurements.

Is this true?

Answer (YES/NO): NO